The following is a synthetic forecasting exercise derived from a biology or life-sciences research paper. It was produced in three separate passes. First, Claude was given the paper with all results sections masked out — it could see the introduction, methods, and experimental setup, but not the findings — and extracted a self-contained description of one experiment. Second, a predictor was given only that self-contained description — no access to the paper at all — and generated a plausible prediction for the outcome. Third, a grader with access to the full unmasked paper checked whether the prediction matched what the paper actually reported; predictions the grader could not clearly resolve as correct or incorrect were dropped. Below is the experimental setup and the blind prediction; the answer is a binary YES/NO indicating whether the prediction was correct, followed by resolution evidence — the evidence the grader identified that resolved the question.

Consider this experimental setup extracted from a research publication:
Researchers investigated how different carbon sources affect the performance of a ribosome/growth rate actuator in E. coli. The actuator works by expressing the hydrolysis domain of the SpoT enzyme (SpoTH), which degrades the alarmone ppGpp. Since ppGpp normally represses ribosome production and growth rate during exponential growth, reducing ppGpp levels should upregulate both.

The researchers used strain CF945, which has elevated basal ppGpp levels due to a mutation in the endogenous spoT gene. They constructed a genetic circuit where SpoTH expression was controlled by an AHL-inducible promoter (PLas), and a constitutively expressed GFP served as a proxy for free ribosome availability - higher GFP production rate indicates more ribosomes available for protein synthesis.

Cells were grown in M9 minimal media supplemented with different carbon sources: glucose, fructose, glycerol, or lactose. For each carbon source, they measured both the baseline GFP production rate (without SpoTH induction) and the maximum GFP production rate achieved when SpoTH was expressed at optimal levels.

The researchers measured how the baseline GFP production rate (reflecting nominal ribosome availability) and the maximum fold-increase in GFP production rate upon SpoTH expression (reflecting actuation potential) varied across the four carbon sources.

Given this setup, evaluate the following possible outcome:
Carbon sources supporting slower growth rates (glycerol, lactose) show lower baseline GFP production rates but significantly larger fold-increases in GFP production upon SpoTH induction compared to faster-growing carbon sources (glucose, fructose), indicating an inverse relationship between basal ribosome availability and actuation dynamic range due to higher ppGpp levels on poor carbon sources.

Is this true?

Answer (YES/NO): YES